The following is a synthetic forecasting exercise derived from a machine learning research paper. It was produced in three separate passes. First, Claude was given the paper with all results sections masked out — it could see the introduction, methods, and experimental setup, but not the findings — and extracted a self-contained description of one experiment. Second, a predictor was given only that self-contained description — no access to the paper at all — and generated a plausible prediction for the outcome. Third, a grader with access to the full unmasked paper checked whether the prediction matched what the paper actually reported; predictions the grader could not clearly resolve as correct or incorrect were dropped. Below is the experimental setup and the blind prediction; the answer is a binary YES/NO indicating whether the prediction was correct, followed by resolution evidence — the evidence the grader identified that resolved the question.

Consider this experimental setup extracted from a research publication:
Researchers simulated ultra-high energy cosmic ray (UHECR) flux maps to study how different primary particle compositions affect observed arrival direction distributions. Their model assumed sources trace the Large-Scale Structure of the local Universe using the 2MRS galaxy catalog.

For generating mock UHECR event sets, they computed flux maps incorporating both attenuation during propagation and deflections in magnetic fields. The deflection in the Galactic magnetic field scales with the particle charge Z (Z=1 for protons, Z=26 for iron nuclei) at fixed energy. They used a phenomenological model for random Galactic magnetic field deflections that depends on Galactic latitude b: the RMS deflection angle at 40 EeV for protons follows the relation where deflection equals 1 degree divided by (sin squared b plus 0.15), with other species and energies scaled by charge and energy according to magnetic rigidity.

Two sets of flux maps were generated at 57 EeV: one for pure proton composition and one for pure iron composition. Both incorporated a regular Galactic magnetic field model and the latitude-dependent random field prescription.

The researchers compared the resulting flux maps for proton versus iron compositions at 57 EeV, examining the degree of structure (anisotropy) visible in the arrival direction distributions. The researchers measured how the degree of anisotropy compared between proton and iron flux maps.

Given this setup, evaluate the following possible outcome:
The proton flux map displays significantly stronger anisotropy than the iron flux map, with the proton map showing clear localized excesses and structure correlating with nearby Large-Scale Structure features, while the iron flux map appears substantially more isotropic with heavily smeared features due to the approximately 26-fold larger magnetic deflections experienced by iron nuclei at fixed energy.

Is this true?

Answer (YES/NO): YES